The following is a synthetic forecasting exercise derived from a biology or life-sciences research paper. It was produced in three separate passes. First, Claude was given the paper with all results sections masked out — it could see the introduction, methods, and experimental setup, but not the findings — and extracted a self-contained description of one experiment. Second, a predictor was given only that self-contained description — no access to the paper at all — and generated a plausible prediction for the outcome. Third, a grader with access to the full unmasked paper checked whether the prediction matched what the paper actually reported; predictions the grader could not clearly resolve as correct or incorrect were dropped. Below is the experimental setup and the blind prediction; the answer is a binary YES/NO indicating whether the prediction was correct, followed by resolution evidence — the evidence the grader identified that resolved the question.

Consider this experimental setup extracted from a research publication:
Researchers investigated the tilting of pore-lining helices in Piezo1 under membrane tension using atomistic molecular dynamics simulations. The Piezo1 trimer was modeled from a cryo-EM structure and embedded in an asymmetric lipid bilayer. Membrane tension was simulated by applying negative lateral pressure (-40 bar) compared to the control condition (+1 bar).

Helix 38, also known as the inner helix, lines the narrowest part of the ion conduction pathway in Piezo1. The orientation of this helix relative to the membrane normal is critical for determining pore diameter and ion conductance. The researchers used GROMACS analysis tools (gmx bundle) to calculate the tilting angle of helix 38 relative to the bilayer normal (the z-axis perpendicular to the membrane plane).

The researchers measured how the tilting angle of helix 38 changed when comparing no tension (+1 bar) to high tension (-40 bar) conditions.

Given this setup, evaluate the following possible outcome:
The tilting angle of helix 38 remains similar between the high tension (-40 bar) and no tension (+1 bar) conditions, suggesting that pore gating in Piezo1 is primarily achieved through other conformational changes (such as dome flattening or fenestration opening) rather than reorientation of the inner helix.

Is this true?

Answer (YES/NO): NO